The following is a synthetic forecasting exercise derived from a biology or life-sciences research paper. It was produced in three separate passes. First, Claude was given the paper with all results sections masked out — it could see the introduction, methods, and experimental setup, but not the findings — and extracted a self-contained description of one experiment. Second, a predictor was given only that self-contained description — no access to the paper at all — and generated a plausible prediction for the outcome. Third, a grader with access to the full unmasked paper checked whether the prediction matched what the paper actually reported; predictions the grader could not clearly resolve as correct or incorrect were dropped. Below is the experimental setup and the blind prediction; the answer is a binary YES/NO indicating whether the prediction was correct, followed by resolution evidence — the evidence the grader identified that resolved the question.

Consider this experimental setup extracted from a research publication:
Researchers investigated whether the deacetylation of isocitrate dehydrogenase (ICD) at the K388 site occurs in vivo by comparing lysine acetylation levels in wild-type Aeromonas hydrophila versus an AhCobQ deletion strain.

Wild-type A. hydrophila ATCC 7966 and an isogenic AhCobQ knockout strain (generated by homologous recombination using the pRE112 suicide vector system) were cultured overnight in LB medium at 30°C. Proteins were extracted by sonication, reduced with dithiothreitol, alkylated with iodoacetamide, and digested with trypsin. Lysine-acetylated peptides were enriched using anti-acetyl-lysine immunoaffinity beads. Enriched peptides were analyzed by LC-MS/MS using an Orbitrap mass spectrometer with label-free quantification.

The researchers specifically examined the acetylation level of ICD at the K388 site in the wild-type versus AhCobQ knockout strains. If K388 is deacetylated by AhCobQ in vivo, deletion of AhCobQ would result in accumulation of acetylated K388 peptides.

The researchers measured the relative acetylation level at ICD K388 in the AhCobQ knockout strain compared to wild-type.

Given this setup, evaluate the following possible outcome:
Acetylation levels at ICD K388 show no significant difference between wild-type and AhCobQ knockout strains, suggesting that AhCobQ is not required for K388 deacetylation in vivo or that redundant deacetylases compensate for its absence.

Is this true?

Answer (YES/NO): NO